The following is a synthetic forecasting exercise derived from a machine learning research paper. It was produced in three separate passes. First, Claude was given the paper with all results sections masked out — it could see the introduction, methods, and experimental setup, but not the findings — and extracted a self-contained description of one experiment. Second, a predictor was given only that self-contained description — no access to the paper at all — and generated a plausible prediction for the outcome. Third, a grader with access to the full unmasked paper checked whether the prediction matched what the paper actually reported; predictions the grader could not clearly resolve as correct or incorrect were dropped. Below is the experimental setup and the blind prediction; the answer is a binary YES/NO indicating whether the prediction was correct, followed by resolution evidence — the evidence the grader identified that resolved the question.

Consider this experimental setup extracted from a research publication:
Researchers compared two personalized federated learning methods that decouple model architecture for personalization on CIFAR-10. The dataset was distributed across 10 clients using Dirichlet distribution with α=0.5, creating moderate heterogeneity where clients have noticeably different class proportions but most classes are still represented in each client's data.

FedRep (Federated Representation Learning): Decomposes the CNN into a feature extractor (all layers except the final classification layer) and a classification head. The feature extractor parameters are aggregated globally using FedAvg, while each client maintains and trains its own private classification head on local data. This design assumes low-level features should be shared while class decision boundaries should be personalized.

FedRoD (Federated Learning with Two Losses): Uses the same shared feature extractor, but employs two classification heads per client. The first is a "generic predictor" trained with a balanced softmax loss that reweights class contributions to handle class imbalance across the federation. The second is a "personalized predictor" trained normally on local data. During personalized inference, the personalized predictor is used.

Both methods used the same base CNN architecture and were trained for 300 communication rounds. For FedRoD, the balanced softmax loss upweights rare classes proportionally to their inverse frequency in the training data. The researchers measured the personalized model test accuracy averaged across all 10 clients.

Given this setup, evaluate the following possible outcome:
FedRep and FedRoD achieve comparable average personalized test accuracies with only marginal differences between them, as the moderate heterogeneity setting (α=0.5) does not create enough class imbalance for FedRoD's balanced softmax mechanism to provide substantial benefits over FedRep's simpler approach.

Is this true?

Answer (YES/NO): NO